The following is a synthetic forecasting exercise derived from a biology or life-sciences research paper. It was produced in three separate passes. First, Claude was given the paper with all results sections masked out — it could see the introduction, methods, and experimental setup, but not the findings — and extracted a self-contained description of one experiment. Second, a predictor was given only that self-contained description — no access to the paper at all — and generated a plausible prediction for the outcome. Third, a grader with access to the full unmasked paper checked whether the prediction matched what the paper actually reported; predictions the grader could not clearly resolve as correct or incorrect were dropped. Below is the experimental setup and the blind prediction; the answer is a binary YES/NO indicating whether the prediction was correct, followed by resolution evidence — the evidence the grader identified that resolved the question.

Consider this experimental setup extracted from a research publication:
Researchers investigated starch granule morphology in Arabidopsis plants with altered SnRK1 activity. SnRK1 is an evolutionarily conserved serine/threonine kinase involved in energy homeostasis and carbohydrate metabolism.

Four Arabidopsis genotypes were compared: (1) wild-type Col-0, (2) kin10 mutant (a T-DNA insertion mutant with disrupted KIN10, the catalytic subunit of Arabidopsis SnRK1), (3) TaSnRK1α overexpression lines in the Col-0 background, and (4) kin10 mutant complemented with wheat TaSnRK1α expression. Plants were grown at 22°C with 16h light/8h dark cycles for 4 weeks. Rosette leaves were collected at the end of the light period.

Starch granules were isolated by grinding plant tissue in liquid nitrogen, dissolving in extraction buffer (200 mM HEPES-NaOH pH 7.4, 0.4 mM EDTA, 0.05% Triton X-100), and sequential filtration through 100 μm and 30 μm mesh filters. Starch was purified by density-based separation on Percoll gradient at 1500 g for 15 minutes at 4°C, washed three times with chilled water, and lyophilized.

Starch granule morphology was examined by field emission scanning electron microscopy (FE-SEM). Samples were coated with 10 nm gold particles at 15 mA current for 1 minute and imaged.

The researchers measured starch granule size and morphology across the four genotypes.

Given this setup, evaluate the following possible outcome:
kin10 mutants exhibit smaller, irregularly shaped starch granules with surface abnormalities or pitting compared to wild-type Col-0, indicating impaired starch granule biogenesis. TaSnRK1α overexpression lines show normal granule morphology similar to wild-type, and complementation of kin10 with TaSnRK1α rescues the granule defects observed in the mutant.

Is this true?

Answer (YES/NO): NO